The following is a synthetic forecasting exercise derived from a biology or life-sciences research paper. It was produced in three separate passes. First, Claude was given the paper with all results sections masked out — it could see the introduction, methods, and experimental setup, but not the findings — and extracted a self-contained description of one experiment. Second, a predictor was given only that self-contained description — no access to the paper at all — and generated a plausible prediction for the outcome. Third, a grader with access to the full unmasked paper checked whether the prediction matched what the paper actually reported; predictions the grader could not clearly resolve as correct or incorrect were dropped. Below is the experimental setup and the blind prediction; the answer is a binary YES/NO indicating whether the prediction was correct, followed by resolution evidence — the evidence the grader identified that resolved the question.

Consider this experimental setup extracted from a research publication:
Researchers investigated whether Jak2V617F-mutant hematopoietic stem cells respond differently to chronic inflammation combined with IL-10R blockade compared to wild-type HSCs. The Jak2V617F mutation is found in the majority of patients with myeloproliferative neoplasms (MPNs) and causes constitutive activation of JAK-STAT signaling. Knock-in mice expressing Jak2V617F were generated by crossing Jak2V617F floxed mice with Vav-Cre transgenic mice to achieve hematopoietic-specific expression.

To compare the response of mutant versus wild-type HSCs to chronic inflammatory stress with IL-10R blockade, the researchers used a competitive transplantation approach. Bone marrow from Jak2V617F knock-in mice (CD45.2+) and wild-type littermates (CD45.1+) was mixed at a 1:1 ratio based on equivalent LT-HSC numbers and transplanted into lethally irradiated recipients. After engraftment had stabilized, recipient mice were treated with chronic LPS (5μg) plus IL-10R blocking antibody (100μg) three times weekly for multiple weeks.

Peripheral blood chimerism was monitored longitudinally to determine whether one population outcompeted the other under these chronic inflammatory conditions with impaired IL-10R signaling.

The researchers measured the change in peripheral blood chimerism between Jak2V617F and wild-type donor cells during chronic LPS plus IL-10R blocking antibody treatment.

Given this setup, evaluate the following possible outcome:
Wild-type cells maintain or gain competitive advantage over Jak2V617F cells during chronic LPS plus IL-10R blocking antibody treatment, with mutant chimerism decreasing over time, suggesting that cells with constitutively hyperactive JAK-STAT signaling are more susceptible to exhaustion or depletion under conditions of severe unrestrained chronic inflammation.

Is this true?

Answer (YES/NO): NO